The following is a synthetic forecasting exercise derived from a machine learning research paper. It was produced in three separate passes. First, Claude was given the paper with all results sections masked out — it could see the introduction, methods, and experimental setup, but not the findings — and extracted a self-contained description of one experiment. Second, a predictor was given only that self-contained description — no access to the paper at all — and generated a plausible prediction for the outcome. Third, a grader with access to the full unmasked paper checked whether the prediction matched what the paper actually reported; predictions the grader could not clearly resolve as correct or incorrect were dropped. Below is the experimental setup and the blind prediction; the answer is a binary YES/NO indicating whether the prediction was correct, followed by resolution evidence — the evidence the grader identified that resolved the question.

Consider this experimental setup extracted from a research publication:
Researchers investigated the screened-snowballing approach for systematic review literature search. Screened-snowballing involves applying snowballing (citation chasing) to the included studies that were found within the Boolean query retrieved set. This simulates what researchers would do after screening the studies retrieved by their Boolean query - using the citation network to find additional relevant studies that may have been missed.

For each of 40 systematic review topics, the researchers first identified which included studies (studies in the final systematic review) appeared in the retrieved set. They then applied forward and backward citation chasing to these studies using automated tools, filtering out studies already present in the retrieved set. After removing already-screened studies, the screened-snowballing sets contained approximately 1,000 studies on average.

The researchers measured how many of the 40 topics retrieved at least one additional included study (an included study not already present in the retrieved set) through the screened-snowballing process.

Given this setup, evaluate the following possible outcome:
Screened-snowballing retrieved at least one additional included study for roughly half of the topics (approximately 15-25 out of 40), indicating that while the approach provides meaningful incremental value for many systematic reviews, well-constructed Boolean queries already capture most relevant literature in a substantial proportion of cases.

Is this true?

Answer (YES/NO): NO